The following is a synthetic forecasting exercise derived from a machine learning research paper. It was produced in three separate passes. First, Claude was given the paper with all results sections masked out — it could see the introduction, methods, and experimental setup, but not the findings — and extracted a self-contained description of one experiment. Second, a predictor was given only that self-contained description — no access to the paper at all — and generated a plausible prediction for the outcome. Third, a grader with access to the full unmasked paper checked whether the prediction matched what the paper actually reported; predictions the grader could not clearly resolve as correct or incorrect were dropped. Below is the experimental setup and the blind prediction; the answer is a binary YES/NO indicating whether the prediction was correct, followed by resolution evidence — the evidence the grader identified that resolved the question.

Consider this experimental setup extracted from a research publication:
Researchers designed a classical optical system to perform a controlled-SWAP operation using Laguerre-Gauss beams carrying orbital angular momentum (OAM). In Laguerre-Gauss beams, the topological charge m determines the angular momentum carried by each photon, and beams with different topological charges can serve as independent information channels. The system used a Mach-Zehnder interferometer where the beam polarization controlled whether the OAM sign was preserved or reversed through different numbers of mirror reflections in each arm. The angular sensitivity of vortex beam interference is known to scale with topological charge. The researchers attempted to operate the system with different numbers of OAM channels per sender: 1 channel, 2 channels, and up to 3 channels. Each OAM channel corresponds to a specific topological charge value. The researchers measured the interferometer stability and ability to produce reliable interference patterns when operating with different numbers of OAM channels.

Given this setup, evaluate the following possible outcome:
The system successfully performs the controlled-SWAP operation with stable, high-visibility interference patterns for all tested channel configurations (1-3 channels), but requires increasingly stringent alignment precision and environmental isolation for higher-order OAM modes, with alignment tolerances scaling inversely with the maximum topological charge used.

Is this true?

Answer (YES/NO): NO